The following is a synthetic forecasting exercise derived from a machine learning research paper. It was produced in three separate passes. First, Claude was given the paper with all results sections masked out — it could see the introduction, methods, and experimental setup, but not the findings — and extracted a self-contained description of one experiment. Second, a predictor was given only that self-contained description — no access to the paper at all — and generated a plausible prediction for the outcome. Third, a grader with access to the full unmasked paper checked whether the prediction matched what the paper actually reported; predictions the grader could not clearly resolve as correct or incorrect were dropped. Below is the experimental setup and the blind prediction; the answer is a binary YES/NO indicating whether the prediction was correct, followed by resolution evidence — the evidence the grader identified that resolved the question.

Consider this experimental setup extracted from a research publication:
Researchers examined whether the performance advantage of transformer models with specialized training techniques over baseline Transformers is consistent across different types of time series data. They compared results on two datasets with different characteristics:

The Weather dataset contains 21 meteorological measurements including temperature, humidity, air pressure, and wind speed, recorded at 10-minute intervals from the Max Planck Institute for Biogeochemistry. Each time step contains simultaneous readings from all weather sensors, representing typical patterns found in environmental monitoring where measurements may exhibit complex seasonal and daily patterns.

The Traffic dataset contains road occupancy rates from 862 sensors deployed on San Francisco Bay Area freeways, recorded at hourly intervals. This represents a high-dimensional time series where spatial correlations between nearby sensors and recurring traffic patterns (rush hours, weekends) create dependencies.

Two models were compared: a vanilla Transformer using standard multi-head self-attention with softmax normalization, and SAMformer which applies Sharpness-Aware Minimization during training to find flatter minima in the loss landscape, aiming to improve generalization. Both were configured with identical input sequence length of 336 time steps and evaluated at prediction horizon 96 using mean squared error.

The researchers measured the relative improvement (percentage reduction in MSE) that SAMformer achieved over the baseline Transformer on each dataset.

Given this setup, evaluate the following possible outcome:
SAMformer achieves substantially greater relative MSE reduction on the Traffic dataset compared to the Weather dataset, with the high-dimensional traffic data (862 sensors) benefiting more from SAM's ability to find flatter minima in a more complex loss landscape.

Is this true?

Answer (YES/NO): NO